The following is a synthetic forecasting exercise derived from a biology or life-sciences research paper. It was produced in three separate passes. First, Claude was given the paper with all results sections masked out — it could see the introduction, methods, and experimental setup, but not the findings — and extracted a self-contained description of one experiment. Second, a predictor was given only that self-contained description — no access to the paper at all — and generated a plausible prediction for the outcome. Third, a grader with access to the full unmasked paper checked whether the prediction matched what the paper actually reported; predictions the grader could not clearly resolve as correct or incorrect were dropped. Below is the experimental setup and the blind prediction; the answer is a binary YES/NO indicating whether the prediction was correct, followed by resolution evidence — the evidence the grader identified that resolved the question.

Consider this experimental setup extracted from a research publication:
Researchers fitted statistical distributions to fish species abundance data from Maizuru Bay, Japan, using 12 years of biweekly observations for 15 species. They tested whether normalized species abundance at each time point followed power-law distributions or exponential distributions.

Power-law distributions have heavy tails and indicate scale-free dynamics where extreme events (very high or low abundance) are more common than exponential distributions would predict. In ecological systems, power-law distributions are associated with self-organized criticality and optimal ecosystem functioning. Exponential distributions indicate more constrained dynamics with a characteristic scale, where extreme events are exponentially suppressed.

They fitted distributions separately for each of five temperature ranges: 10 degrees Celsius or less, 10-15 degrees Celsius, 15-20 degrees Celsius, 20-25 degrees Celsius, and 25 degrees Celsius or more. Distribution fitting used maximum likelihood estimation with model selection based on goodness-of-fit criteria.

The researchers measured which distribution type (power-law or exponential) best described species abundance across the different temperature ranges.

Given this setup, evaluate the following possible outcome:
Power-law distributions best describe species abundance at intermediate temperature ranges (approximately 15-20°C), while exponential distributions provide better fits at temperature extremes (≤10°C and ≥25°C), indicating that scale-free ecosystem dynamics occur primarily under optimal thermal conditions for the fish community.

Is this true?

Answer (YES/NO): NO